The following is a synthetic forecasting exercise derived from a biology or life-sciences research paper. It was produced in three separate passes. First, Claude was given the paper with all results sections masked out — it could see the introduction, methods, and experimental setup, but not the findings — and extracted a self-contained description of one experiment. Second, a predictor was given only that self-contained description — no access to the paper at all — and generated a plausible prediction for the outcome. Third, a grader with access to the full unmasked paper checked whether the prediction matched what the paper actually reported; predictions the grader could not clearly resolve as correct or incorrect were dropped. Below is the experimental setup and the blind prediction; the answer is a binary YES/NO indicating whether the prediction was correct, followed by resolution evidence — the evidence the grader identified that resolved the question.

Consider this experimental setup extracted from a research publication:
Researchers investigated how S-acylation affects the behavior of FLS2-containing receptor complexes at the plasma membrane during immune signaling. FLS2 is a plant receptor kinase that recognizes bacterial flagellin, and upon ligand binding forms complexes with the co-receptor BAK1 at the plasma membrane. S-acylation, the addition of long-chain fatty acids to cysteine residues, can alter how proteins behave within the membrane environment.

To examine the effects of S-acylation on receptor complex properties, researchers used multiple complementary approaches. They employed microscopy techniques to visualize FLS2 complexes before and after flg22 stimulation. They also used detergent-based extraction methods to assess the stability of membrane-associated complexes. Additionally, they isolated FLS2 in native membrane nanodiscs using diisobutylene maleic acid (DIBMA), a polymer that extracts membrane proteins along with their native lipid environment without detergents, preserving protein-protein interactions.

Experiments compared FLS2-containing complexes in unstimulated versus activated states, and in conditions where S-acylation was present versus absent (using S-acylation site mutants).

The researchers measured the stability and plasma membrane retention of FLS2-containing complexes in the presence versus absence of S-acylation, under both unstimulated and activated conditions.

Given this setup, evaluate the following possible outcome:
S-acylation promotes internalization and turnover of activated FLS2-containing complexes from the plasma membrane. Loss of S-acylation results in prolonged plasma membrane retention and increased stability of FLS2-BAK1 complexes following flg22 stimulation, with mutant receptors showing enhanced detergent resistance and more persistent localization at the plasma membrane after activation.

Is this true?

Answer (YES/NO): NO